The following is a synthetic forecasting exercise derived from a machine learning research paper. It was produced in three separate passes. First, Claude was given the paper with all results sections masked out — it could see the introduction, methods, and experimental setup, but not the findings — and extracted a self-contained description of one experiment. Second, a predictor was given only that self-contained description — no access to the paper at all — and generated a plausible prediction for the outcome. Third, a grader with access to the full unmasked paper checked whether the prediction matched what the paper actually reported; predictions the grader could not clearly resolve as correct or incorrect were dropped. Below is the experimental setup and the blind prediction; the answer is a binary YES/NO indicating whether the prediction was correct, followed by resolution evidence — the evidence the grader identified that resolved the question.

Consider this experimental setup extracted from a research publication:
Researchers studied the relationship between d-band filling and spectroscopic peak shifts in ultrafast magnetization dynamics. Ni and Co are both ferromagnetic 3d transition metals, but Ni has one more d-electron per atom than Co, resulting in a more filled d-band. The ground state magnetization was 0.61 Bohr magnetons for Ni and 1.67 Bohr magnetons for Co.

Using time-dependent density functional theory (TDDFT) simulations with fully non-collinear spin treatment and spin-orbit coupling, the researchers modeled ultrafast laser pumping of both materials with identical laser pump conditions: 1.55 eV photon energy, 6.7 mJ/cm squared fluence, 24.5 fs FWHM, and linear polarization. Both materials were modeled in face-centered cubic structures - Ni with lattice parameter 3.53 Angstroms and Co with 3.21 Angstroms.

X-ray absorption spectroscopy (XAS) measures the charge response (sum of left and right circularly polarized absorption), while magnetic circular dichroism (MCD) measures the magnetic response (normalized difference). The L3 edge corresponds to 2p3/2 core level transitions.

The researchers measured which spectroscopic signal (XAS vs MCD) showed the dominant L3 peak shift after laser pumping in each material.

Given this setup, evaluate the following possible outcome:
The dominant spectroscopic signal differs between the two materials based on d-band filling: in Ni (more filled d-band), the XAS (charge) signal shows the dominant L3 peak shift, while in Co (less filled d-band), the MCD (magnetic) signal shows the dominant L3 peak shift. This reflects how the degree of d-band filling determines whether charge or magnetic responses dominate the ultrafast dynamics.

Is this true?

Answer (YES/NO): YES